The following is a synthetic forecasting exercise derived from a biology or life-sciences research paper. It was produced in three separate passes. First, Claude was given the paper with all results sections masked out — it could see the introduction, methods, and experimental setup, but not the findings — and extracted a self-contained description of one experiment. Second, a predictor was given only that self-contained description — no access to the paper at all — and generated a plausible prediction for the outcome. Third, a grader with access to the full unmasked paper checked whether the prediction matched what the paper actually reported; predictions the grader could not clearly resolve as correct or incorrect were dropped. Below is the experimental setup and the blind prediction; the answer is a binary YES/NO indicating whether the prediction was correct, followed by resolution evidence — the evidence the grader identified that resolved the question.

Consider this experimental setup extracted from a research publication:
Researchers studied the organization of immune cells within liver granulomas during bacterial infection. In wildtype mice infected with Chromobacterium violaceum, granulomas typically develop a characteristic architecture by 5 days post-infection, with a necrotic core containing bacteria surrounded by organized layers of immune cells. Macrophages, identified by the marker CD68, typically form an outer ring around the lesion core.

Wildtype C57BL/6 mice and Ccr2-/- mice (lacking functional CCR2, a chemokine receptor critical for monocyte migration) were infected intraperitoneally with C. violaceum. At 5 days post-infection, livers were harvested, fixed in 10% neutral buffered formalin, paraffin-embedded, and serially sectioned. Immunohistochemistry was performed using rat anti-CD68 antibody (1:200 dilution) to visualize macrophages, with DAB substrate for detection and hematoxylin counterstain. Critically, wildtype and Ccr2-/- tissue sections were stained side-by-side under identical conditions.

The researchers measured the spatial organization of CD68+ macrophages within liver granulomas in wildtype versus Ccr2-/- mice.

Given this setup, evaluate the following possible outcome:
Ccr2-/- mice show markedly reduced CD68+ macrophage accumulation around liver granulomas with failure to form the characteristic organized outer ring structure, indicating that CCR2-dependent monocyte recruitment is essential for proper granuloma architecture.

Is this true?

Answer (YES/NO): YES